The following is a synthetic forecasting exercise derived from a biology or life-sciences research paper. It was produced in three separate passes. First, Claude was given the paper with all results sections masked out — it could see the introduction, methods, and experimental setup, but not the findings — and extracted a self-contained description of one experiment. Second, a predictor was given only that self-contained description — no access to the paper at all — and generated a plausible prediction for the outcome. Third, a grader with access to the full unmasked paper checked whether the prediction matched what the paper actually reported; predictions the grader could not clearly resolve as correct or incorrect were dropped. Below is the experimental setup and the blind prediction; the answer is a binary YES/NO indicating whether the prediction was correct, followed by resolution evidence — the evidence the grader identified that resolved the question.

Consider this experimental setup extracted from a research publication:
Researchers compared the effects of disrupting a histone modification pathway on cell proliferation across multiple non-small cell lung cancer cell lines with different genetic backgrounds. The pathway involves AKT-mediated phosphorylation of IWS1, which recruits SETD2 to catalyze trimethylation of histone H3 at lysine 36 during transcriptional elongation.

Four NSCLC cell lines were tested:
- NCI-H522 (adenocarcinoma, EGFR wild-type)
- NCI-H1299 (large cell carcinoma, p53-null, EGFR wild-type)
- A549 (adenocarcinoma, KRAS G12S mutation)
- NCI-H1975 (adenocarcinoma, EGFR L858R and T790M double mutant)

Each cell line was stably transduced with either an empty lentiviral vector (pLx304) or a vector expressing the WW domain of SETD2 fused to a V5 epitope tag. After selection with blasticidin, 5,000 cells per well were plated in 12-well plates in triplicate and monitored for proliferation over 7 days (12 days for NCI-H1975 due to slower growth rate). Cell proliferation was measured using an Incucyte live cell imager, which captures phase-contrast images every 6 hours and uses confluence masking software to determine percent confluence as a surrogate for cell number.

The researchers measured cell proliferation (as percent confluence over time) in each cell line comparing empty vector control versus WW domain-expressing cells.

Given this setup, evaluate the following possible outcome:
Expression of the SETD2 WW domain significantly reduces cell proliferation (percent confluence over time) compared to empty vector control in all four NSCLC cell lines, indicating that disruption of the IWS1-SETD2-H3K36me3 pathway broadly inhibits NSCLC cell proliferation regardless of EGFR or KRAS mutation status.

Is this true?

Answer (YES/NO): YES